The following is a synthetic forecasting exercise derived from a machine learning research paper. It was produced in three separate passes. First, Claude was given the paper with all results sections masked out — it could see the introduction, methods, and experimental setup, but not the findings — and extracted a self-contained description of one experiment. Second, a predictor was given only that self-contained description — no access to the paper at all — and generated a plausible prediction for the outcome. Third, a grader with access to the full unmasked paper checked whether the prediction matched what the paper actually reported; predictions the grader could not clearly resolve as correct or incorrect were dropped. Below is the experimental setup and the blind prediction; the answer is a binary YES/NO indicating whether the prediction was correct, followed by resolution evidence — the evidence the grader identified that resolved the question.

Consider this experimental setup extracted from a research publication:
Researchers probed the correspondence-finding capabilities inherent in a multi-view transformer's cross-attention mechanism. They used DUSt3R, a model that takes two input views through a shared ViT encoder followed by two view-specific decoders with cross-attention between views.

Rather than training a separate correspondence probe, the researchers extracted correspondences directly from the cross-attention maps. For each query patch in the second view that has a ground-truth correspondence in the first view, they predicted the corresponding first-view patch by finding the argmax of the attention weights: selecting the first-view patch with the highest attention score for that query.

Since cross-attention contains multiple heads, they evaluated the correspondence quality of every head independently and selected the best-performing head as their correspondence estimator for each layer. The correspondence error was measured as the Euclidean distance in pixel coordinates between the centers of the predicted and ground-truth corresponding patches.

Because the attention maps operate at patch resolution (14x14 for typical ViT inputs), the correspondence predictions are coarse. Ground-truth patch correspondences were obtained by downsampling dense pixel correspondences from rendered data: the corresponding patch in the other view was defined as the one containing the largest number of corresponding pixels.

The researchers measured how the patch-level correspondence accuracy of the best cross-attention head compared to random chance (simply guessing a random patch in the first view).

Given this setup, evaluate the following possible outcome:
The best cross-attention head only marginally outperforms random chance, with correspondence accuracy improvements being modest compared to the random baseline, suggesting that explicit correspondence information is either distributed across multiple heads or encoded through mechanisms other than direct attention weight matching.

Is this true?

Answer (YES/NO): NO